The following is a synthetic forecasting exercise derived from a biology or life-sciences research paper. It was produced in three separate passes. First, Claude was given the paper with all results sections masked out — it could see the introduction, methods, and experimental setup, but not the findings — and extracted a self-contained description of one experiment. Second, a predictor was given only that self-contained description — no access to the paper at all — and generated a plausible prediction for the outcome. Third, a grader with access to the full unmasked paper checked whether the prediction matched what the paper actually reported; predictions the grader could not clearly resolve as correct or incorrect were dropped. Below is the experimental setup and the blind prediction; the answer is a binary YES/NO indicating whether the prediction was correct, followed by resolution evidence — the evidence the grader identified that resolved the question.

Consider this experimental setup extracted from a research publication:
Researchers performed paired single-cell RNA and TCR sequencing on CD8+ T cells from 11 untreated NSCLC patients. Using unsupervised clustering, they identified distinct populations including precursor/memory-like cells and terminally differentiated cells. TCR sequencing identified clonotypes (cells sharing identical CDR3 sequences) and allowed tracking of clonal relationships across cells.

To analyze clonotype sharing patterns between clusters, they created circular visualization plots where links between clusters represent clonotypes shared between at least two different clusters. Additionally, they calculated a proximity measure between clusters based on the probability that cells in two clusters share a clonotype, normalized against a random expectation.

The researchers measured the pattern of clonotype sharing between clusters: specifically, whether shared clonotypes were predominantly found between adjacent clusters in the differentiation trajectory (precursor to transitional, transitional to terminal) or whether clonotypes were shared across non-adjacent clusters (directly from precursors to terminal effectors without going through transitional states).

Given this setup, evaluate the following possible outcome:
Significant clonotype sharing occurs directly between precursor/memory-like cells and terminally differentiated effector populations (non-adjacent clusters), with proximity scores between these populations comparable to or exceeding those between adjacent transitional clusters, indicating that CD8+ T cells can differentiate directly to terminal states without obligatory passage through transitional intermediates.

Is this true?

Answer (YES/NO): NO